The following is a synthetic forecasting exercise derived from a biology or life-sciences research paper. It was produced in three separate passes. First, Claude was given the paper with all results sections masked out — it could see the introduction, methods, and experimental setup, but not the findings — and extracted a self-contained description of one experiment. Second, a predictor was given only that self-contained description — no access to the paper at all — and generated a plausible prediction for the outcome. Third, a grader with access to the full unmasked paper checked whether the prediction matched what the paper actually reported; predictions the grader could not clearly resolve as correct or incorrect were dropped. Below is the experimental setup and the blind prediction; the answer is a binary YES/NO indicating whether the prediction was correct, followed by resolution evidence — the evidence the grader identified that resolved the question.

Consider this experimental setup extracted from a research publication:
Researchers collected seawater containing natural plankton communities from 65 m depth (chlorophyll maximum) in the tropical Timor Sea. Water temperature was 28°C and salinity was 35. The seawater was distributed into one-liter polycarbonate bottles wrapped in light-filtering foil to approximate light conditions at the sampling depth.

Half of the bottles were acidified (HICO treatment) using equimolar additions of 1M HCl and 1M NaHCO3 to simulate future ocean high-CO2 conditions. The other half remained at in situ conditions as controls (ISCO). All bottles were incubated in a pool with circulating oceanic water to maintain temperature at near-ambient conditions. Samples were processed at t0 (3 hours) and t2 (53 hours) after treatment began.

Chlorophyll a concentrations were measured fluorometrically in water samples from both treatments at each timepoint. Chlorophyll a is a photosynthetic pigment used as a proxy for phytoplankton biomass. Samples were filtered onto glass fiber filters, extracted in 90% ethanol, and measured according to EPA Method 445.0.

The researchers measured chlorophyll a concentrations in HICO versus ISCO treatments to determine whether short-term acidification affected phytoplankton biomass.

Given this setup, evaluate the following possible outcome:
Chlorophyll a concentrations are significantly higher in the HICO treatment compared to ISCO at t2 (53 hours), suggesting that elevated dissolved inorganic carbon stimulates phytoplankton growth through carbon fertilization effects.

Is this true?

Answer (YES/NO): NO